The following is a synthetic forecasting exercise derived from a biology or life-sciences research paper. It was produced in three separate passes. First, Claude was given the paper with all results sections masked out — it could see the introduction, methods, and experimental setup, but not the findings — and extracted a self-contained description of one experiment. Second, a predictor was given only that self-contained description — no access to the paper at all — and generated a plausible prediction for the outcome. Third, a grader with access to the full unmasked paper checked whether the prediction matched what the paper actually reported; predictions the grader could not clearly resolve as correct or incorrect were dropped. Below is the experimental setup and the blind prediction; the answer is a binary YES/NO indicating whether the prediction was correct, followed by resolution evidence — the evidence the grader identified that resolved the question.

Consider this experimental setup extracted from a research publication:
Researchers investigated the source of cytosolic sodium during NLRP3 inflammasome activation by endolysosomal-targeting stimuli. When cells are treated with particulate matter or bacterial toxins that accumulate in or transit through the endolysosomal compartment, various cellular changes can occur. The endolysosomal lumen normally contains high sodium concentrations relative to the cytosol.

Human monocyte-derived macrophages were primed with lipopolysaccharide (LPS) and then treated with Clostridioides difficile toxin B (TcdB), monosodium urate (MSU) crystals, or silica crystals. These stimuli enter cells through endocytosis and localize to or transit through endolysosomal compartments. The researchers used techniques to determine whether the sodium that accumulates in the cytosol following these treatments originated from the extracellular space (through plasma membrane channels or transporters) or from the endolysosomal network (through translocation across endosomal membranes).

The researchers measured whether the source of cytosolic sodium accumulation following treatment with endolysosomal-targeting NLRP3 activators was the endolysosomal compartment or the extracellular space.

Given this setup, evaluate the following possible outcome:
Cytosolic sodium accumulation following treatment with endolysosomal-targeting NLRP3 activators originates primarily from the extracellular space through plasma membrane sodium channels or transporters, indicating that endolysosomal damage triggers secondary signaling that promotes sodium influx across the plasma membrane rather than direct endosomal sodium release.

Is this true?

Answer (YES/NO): NO